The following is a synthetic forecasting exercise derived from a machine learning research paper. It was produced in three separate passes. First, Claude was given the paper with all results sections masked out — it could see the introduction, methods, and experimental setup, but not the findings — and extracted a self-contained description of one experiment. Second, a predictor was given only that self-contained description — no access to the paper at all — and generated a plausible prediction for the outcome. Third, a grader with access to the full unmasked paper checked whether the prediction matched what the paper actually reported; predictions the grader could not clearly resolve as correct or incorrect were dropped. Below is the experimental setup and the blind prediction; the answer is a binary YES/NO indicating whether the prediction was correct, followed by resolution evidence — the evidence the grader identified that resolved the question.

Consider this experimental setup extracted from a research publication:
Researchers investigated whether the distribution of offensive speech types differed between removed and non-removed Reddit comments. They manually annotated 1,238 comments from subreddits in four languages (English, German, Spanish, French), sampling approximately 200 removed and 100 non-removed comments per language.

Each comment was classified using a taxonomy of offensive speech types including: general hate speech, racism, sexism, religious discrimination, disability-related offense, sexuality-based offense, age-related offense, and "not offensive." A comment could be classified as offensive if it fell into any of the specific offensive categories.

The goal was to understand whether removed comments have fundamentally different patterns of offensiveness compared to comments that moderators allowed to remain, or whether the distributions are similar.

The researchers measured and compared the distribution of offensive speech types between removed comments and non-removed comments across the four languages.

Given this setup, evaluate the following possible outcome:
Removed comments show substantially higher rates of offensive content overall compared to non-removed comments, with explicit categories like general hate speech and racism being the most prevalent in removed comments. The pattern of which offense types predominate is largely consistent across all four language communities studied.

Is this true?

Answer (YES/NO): NO